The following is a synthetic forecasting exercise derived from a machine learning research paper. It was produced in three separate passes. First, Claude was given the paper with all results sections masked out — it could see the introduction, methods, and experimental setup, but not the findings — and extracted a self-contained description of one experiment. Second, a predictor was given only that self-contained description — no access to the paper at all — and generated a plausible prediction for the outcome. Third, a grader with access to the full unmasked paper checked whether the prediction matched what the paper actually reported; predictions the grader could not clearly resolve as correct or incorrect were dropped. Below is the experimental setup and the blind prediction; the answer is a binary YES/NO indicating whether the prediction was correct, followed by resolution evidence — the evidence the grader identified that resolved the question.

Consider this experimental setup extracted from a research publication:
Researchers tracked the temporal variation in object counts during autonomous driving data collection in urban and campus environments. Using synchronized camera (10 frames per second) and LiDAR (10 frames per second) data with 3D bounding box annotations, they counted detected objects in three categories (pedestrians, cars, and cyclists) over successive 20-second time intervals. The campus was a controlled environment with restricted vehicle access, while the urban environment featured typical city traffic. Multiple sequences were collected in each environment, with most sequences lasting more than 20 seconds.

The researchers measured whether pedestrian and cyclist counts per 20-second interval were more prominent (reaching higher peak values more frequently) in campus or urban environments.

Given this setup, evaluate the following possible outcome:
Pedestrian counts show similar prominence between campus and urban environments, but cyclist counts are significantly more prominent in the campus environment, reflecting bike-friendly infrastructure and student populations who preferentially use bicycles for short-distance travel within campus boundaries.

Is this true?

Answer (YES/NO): NO